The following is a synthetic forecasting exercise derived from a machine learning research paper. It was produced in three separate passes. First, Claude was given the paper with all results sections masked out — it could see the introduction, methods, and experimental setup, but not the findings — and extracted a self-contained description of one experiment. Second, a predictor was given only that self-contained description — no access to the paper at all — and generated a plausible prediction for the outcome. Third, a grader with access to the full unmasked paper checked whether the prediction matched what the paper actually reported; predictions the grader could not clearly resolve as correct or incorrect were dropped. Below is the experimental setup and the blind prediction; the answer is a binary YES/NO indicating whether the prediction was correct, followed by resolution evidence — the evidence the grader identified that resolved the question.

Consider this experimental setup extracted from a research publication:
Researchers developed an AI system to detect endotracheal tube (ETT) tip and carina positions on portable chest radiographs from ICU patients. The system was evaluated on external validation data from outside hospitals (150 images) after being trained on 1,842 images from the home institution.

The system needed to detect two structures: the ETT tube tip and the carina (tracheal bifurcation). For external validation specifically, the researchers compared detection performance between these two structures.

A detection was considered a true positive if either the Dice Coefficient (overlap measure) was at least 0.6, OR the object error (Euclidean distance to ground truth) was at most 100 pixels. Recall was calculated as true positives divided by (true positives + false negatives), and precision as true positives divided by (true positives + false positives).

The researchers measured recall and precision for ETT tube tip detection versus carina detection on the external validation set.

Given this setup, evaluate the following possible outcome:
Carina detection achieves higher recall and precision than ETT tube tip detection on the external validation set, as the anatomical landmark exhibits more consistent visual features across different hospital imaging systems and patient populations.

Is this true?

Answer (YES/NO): YES